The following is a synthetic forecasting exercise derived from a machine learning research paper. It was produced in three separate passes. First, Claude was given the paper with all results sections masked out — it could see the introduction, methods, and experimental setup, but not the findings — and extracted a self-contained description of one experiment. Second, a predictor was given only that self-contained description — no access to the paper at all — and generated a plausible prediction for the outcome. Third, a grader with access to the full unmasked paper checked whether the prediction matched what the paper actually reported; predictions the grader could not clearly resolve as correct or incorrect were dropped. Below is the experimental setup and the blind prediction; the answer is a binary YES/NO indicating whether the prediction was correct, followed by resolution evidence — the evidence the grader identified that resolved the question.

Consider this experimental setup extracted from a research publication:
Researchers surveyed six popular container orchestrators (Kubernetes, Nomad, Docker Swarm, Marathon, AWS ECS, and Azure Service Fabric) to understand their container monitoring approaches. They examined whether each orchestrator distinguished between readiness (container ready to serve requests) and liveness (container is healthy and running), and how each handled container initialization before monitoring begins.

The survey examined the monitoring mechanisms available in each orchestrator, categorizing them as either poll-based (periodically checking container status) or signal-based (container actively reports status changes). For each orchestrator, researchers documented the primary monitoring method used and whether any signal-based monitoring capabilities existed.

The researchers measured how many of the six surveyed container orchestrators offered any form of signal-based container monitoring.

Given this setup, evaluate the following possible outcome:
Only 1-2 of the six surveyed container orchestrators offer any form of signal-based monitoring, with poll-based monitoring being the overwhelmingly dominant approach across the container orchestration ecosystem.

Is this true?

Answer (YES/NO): YES